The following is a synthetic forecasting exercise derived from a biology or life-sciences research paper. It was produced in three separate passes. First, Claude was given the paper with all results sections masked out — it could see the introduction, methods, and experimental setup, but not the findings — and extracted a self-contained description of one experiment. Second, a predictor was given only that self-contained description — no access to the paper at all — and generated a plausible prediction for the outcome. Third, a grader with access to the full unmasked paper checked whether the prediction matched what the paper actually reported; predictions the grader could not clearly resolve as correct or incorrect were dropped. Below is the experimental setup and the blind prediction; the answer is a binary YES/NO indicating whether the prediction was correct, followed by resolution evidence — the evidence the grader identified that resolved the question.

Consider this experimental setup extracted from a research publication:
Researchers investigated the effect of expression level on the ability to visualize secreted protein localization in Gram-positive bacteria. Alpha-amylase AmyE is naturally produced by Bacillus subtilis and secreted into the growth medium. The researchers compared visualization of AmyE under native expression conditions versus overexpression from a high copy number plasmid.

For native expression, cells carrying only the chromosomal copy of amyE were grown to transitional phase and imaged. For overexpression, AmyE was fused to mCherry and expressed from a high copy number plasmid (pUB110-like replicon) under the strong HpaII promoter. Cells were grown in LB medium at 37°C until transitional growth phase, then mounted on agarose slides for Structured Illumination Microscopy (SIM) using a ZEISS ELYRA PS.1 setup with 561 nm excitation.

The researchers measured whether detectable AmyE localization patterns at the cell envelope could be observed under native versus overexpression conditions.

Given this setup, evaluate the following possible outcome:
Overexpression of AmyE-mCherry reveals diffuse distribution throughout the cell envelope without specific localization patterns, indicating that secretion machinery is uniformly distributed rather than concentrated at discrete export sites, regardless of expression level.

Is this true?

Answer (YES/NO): NO